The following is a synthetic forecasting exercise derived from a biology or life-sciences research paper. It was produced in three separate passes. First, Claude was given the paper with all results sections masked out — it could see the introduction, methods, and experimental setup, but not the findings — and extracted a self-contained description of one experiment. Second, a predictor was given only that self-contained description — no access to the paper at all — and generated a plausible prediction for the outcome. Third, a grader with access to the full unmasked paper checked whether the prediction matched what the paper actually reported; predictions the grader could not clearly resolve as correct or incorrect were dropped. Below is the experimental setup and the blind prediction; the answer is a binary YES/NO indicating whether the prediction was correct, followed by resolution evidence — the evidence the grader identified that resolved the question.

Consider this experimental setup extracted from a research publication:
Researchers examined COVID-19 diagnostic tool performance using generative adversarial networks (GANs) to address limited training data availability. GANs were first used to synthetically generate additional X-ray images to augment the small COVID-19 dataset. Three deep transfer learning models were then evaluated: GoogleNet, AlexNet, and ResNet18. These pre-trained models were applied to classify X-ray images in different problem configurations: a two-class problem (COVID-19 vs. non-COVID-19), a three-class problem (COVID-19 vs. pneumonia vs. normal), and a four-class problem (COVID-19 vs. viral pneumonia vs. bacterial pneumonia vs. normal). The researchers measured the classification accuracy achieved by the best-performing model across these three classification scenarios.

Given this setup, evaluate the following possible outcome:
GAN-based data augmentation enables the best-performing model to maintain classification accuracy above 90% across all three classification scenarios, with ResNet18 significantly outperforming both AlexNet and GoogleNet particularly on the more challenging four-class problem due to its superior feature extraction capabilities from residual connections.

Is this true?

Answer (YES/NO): NO